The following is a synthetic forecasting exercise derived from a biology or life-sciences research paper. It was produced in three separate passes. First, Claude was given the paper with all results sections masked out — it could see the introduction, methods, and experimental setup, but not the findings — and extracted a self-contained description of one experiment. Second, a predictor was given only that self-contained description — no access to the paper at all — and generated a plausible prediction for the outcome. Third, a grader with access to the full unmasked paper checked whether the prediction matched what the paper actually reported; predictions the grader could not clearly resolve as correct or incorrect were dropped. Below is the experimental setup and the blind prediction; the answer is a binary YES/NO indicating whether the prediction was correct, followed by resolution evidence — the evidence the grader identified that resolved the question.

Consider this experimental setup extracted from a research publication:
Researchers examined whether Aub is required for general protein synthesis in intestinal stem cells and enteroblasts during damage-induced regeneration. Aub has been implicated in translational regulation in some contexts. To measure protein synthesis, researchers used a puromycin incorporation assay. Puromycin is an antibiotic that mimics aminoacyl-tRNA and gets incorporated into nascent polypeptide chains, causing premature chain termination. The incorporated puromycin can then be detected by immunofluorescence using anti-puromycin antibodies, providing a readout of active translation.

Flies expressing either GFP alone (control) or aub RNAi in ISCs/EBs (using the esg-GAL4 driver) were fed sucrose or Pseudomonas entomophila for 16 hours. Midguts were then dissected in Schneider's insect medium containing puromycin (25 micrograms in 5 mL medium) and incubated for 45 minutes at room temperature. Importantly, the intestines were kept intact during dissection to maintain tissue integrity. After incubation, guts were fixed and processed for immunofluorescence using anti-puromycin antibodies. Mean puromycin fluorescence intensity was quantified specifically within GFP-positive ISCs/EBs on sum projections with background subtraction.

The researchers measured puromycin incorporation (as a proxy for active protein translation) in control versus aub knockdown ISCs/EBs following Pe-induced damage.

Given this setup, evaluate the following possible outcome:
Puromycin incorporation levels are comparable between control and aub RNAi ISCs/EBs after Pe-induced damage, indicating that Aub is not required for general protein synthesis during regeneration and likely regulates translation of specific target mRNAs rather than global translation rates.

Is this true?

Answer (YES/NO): NO